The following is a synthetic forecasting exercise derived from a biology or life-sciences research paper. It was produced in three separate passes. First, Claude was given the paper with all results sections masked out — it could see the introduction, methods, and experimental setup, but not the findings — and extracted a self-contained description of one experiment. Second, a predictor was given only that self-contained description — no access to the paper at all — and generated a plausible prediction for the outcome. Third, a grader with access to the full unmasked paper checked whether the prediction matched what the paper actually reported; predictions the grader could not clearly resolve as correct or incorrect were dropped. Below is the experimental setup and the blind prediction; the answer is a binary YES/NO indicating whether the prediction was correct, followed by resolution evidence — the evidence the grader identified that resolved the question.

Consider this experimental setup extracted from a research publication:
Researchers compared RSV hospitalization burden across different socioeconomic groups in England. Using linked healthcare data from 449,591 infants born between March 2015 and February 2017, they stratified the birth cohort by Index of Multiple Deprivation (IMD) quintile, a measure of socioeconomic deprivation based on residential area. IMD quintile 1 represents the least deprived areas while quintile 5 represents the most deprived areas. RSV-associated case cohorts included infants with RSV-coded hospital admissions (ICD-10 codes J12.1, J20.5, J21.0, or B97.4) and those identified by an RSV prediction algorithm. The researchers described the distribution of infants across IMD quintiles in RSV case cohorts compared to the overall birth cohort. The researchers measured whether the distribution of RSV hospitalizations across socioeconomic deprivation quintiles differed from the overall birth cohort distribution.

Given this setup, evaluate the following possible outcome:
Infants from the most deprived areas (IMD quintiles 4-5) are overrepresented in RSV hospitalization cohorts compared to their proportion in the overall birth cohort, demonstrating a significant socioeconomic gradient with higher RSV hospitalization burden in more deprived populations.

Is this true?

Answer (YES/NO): NO